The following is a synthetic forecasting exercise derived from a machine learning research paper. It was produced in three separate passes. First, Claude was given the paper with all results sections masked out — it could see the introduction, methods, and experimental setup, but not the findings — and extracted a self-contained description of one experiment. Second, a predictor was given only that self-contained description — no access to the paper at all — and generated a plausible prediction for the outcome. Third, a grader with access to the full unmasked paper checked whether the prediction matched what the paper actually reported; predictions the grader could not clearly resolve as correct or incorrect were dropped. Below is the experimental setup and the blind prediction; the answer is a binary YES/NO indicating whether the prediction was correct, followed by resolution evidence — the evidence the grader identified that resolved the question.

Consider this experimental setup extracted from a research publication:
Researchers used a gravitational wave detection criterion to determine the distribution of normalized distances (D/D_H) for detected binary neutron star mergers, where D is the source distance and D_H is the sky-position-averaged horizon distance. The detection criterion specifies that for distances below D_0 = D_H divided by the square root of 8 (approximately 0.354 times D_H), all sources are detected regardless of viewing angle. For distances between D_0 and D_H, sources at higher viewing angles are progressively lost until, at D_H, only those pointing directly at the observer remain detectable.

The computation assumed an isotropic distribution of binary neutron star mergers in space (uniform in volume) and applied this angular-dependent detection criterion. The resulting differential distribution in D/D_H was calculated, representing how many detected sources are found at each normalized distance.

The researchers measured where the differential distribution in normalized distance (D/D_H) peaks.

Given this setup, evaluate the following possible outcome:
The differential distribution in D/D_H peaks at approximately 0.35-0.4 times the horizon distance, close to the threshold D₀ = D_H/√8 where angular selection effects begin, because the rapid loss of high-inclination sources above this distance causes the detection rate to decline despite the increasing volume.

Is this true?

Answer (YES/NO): NO